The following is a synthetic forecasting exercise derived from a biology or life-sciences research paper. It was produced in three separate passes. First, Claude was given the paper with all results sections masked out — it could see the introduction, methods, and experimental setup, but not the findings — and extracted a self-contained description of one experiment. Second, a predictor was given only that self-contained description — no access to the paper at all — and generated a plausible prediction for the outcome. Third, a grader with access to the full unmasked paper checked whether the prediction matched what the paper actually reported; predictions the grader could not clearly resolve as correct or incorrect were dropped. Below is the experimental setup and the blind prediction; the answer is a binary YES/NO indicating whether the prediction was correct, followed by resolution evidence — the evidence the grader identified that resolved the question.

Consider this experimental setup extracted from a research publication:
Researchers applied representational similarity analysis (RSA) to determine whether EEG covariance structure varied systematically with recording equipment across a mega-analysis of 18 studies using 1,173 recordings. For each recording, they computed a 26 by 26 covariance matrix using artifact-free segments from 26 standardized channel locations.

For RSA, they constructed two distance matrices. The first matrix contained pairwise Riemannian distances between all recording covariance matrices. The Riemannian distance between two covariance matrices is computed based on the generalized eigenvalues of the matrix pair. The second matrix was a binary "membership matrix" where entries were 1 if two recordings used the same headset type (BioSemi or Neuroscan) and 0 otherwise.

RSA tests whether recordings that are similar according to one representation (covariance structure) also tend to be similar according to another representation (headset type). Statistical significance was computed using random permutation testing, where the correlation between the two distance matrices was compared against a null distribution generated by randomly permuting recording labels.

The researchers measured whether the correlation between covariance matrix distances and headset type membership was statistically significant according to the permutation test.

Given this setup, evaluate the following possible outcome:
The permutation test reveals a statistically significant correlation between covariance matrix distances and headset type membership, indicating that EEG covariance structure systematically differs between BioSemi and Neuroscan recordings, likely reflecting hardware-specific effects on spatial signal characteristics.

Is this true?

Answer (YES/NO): YES